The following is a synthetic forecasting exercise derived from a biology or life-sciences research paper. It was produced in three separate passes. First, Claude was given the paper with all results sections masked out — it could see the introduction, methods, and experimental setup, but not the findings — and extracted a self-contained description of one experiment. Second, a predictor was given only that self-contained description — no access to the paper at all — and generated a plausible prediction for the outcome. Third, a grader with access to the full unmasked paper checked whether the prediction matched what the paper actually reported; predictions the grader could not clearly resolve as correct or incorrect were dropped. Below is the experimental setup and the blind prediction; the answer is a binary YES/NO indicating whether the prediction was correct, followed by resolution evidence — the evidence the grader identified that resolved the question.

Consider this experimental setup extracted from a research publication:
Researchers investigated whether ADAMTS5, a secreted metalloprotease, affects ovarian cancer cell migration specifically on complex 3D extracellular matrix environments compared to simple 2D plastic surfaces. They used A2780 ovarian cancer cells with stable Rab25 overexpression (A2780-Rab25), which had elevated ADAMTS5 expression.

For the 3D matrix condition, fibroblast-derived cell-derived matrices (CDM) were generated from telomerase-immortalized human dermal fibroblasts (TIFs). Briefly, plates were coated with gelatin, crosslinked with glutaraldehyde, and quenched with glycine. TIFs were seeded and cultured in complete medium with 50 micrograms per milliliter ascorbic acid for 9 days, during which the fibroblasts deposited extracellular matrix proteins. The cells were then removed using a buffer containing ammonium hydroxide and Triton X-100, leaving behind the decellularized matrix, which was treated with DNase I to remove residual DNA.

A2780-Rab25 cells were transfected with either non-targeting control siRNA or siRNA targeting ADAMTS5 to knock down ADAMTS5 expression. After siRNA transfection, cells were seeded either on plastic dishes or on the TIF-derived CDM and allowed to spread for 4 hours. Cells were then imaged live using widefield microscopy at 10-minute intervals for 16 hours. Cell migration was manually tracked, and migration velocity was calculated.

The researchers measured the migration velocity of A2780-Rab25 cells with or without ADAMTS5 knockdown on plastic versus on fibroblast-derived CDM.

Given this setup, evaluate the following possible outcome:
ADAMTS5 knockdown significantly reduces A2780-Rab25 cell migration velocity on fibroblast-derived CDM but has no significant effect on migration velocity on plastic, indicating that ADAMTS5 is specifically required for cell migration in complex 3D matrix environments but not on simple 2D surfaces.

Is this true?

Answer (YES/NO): NO